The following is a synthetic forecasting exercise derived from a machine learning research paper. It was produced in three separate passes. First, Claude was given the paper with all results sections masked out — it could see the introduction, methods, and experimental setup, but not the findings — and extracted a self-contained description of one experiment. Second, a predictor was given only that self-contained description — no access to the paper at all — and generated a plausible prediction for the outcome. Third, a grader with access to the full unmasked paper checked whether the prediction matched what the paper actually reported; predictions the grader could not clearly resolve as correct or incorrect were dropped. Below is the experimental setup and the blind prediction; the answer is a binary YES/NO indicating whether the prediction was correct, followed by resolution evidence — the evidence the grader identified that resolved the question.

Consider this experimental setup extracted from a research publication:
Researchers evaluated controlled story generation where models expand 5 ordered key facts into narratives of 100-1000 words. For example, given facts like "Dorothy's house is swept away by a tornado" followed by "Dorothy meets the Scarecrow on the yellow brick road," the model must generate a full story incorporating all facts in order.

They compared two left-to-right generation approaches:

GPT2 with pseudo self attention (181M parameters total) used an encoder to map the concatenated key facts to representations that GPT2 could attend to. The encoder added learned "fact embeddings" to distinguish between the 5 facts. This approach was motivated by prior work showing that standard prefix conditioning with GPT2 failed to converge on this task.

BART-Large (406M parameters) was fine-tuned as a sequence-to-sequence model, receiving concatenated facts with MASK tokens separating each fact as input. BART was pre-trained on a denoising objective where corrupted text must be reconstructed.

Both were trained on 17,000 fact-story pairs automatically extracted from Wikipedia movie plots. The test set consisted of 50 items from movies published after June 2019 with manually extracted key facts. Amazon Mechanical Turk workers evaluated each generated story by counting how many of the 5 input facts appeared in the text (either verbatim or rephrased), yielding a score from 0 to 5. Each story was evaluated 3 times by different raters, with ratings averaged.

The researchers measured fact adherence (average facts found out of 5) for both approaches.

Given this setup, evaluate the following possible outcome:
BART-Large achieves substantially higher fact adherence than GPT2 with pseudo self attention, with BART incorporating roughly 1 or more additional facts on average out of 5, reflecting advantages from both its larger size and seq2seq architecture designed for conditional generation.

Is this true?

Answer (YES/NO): NO